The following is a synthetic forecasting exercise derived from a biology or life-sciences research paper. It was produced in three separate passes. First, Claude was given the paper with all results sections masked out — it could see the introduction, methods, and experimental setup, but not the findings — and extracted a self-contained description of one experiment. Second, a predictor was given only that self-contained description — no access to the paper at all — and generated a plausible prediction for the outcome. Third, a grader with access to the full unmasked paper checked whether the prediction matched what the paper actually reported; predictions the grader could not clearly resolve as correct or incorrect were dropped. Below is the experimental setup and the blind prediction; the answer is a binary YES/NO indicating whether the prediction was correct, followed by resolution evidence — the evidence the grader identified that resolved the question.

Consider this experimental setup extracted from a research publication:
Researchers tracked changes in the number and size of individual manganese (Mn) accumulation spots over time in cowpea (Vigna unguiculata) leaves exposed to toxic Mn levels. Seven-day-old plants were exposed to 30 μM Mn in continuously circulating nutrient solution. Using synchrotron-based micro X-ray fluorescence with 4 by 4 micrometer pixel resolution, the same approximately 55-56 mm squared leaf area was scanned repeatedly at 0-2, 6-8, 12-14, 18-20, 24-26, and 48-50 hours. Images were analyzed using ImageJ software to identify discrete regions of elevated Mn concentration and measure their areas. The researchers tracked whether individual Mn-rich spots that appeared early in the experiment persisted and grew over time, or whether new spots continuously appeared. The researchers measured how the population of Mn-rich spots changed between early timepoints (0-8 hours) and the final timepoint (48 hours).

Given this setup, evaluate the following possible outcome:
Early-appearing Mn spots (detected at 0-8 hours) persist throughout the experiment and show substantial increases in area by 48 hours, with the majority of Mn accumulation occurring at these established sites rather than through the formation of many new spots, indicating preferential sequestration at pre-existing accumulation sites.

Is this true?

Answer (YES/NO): NO